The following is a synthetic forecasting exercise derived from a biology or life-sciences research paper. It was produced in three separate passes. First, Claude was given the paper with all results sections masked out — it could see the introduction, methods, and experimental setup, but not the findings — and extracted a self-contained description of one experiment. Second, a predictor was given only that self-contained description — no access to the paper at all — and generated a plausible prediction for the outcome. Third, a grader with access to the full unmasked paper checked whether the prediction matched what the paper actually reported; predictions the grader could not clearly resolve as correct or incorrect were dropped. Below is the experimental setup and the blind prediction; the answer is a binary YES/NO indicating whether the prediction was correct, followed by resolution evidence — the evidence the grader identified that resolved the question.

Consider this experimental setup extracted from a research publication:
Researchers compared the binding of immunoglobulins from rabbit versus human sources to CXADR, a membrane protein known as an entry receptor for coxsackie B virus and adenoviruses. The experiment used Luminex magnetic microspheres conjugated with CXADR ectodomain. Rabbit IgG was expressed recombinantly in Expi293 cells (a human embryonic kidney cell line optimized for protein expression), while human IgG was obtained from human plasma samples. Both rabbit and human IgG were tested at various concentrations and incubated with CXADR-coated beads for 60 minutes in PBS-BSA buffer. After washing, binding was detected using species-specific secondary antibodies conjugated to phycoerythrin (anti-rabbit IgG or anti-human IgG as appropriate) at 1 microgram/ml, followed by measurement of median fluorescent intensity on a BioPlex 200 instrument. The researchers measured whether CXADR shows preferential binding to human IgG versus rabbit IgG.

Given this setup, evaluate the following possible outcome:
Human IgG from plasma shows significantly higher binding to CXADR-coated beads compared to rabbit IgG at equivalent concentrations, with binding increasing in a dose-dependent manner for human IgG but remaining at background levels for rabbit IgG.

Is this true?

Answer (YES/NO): NO